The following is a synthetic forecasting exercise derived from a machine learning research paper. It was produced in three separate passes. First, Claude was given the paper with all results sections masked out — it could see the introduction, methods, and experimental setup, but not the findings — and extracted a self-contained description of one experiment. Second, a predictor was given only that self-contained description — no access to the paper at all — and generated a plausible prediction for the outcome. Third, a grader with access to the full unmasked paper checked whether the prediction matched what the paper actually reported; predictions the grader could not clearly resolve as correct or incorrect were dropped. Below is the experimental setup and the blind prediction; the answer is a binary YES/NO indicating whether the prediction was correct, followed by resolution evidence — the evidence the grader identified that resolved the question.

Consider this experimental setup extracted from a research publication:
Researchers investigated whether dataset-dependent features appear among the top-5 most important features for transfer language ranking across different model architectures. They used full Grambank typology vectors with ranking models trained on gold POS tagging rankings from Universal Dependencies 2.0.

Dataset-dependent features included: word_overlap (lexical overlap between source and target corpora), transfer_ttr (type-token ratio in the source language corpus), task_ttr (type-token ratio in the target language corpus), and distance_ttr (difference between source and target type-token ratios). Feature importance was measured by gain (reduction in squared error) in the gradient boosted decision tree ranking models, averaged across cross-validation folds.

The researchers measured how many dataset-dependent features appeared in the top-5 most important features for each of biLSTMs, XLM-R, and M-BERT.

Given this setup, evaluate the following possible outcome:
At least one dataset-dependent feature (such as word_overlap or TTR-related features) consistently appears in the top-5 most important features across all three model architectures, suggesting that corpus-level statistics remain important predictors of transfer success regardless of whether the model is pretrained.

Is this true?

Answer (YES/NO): YES